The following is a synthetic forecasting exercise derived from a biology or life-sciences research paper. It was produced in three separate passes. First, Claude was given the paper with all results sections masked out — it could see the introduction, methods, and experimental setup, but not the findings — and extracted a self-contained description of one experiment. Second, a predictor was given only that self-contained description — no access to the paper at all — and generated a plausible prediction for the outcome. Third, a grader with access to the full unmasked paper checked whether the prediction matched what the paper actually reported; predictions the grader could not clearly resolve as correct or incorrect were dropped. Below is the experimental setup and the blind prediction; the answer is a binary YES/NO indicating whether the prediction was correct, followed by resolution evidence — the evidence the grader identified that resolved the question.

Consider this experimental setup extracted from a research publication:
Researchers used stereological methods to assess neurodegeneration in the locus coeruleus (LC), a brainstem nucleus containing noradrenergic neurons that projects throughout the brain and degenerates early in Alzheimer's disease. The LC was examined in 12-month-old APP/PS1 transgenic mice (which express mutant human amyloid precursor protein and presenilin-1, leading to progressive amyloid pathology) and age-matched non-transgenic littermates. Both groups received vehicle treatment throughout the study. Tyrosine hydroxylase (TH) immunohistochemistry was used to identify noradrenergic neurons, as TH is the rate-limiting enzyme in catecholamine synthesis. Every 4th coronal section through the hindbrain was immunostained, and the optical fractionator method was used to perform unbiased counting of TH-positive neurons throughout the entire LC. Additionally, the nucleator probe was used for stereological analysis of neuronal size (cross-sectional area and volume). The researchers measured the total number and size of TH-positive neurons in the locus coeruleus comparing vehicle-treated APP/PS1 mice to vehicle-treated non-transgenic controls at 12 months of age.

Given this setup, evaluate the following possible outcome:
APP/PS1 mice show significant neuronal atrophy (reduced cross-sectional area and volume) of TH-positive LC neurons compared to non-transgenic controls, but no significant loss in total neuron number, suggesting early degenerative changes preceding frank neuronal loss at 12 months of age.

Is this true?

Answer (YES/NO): YES